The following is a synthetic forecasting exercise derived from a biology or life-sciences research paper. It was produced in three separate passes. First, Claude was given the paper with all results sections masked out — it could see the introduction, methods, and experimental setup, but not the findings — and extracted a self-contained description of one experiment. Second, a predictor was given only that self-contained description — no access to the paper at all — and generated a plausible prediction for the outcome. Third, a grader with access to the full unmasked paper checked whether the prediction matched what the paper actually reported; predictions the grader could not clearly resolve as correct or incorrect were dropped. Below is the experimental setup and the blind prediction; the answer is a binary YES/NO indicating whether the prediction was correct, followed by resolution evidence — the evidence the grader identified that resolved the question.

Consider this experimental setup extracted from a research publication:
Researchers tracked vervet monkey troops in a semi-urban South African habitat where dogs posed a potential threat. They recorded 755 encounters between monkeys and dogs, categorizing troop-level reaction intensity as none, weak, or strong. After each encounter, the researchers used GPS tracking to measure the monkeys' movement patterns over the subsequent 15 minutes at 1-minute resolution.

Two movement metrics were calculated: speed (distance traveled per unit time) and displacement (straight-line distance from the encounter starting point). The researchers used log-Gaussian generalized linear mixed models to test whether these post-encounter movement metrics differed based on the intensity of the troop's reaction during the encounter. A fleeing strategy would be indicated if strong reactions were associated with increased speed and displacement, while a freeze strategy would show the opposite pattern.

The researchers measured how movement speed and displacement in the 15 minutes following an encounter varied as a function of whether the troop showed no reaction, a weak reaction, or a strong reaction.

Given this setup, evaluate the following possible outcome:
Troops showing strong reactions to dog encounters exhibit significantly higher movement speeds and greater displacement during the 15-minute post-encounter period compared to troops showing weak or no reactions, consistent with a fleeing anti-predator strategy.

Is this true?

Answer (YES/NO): NO